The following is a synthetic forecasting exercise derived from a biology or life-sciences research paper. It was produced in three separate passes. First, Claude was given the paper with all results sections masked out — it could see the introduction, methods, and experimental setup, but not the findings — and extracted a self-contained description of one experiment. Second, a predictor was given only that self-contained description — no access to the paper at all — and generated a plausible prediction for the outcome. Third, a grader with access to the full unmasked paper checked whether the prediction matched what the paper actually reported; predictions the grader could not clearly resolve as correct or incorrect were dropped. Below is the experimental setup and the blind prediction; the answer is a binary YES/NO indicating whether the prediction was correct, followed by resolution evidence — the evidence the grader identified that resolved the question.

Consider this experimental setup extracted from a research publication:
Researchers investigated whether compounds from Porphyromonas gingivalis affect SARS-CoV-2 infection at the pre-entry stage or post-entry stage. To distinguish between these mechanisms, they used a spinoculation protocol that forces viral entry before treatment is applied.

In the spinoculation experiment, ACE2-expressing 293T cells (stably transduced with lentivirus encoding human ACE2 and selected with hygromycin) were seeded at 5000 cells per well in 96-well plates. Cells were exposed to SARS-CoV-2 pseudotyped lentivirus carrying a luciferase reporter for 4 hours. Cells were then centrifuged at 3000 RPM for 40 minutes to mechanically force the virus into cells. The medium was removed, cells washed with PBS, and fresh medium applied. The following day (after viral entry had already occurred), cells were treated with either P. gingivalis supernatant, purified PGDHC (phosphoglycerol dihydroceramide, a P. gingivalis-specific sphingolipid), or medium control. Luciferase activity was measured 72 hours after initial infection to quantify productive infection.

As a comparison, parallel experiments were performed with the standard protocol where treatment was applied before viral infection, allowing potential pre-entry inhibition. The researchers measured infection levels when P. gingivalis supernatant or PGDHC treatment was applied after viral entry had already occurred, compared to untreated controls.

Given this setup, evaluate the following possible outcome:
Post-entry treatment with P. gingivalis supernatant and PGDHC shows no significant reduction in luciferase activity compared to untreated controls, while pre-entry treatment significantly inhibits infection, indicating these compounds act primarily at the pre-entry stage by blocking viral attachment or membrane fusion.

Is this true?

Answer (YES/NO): NO